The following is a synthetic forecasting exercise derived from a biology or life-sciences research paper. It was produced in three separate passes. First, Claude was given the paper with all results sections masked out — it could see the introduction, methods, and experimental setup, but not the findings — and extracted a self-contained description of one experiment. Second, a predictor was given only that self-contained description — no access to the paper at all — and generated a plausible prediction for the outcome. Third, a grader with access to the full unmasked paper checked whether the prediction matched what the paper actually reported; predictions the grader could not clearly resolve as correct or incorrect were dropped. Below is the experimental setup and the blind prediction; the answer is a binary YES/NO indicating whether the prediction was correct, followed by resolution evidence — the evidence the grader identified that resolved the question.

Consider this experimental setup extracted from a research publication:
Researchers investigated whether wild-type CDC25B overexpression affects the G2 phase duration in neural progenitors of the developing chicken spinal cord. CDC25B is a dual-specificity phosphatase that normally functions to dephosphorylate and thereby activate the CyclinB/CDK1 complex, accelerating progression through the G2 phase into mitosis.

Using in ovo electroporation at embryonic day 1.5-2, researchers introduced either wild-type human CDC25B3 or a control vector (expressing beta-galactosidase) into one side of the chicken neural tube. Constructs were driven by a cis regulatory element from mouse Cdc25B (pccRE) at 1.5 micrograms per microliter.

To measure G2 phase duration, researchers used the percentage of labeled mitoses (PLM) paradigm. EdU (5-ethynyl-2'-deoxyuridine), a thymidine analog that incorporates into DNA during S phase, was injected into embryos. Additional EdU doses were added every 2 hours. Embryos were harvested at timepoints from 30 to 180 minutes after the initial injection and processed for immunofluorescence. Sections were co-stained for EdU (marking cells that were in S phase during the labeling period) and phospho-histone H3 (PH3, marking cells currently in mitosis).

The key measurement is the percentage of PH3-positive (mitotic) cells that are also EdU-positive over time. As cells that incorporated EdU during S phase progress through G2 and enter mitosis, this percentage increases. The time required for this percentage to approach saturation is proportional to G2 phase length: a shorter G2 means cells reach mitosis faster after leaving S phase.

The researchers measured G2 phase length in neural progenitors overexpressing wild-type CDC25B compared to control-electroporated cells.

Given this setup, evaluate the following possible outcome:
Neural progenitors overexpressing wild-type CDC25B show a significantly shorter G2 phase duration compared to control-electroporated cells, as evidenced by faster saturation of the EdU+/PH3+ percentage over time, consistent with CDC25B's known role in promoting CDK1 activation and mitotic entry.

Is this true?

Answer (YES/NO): YES